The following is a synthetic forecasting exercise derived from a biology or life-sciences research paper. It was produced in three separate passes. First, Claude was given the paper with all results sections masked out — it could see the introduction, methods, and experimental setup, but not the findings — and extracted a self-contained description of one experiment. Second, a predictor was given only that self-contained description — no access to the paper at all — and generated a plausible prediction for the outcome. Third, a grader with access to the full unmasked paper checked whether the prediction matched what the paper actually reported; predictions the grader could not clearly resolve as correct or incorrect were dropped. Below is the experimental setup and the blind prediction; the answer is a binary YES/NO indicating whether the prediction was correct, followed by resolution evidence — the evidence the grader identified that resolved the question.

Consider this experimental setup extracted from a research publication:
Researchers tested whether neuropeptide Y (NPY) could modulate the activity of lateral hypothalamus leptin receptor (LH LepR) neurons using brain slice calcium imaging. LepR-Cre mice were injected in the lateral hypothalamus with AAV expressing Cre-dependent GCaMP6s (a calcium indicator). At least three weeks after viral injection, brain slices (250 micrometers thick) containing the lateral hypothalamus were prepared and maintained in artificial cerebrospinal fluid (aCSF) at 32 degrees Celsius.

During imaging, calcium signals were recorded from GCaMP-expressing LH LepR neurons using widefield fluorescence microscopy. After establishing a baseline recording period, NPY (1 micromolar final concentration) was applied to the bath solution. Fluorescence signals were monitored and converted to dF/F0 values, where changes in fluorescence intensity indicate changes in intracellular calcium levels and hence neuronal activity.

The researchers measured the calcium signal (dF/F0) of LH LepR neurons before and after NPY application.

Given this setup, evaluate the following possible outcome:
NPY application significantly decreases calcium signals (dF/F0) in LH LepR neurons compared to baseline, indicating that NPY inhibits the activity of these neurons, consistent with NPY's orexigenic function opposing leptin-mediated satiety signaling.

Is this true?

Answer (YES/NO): NO